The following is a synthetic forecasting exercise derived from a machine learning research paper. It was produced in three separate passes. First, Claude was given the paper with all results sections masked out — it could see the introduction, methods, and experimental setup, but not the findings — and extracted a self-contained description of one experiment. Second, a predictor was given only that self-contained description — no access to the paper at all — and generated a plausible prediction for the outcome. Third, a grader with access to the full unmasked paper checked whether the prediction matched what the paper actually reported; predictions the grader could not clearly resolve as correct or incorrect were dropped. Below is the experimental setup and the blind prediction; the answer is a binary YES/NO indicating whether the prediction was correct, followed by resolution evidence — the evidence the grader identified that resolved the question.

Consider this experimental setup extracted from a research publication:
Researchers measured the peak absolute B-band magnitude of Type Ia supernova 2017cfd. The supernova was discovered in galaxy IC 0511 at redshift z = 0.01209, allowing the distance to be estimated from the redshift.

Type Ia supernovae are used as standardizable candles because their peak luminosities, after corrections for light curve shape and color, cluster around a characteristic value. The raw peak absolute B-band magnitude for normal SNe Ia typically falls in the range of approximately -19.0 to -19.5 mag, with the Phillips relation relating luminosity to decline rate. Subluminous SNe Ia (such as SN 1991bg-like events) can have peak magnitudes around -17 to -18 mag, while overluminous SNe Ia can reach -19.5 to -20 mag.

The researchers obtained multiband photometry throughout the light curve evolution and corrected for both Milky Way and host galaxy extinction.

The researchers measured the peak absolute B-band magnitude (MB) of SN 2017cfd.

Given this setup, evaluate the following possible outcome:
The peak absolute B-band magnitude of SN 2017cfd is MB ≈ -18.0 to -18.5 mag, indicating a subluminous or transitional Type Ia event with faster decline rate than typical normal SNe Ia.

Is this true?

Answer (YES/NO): NO